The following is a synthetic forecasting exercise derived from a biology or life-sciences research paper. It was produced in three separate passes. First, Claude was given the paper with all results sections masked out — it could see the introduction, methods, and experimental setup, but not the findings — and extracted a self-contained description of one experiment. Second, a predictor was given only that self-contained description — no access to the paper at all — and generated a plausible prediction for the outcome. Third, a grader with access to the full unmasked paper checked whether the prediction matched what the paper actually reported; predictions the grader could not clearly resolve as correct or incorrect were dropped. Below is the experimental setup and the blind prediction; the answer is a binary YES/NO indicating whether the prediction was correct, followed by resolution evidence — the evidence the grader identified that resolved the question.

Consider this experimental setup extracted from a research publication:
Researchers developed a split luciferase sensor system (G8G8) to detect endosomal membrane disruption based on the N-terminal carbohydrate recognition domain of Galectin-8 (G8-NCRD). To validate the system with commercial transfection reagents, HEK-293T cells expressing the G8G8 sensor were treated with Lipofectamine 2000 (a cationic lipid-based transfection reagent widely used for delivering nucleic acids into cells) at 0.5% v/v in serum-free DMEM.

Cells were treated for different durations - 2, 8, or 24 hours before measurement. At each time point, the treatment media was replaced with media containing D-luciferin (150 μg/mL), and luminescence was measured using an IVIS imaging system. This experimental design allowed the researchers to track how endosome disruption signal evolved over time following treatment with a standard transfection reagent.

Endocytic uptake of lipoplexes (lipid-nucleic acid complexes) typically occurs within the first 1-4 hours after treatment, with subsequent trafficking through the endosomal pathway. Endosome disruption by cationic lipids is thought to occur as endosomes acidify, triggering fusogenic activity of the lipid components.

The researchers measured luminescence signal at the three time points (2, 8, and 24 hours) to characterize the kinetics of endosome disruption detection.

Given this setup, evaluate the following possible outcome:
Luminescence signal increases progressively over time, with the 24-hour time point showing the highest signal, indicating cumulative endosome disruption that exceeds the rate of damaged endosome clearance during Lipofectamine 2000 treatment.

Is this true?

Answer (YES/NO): NO